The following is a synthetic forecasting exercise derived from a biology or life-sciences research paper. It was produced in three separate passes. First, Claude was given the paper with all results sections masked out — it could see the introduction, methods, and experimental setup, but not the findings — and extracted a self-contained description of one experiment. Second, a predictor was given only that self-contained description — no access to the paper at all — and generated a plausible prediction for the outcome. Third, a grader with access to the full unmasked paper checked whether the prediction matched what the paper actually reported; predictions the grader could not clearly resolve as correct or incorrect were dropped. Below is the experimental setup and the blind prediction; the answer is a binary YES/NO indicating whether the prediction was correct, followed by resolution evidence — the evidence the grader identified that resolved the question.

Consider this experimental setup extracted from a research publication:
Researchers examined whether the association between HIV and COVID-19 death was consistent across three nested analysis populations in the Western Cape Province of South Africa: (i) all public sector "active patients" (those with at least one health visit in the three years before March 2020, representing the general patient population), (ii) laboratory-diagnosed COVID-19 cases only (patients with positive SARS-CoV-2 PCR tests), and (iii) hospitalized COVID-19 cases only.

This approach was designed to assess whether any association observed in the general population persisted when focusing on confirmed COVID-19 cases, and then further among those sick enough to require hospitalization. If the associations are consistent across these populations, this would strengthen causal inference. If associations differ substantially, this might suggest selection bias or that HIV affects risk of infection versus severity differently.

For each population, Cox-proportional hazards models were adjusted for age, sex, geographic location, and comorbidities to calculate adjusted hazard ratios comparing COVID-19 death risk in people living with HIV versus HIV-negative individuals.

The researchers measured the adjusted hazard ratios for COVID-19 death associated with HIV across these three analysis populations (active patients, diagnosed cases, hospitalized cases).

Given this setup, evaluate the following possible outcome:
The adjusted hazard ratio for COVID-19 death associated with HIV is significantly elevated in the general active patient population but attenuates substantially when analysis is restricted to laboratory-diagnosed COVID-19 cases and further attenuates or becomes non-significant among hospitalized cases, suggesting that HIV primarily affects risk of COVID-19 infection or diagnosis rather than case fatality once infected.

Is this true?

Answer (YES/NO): NO